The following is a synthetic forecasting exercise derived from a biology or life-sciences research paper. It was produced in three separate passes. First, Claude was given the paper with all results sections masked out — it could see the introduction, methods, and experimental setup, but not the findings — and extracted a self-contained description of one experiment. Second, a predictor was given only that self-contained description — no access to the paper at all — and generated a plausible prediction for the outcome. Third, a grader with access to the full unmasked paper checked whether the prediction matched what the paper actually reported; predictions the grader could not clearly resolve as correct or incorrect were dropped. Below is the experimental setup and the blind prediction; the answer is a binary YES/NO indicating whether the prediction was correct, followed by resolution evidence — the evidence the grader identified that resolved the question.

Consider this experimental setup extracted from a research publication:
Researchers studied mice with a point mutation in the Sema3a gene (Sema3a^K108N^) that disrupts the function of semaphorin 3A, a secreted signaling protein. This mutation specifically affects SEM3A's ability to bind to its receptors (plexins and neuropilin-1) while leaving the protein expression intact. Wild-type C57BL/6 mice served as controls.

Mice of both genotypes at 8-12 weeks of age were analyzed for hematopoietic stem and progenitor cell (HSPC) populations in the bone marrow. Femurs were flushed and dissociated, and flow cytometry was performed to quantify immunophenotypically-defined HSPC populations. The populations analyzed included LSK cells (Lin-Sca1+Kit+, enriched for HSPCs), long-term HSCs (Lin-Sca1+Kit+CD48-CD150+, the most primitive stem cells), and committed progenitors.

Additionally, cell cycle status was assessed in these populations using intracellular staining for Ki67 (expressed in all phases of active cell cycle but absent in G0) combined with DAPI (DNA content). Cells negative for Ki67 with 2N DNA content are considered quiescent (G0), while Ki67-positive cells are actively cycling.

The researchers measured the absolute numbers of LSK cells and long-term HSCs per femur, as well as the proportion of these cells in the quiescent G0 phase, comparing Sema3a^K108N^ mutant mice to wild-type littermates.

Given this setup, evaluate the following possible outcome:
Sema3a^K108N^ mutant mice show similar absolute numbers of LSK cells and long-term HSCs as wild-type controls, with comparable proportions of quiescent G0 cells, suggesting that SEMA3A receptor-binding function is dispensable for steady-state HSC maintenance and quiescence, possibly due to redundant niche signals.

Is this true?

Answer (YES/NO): NO